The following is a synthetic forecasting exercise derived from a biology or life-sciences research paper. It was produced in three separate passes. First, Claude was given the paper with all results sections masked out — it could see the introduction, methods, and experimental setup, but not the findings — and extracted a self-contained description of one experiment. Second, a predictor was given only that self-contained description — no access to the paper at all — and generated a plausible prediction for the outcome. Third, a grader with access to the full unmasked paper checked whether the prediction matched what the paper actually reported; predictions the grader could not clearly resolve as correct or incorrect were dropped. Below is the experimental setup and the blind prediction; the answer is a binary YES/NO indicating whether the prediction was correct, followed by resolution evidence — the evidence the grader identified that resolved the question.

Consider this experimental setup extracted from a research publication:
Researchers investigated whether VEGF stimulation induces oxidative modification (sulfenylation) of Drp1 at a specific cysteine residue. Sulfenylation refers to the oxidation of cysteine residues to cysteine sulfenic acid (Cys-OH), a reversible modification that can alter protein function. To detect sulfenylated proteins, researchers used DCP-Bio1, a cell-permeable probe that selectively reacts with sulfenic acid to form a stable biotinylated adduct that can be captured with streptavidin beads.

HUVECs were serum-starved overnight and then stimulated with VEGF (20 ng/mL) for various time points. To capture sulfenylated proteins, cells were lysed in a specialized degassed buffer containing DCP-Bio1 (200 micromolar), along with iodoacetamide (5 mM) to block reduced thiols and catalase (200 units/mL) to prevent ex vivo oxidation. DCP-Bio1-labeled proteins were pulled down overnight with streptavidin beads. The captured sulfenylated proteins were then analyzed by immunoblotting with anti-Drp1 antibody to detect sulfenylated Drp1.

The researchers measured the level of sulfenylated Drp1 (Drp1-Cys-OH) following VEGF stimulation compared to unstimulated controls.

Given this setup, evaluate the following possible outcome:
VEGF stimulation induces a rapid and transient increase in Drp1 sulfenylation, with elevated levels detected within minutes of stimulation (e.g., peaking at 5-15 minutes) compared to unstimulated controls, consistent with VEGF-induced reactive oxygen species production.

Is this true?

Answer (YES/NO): YES